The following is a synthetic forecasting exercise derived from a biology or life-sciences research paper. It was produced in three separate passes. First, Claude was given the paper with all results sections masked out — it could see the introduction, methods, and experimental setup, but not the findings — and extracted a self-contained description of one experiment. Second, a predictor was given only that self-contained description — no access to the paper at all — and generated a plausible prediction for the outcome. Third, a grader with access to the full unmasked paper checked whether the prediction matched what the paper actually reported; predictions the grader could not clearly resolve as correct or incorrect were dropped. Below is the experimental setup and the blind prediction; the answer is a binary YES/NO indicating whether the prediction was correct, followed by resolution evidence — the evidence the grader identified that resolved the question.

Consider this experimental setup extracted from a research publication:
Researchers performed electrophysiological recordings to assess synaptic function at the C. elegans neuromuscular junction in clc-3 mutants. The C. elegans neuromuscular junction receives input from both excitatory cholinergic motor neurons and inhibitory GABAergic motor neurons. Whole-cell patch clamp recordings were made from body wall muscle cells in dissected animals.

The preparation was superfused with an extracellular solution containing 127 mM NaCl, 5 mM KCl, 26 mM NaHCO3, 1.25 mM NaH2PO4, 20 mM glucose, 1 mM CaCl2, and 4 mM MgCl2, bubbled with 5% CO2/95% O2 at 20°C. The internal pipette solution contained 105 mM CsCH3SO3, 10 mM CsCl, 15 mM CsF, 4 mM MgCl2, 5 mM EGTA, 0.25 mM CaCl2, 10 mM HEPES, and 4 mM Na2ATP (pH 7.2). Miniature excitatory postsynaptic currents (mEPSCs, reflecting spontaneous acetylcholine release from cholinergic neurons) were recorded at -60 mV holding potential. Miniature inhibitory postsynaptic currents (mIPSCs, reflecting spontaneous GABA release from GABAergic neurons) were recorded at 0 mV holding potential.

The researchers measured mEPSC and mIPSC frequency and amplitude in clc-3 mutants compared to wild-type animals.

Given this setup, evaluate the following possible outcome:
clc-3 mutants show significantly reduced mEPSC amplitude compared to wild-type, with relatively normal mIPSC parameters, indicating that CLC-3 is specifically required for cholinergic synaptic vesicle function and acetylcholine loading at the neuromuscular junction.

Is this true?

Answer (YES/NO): NO